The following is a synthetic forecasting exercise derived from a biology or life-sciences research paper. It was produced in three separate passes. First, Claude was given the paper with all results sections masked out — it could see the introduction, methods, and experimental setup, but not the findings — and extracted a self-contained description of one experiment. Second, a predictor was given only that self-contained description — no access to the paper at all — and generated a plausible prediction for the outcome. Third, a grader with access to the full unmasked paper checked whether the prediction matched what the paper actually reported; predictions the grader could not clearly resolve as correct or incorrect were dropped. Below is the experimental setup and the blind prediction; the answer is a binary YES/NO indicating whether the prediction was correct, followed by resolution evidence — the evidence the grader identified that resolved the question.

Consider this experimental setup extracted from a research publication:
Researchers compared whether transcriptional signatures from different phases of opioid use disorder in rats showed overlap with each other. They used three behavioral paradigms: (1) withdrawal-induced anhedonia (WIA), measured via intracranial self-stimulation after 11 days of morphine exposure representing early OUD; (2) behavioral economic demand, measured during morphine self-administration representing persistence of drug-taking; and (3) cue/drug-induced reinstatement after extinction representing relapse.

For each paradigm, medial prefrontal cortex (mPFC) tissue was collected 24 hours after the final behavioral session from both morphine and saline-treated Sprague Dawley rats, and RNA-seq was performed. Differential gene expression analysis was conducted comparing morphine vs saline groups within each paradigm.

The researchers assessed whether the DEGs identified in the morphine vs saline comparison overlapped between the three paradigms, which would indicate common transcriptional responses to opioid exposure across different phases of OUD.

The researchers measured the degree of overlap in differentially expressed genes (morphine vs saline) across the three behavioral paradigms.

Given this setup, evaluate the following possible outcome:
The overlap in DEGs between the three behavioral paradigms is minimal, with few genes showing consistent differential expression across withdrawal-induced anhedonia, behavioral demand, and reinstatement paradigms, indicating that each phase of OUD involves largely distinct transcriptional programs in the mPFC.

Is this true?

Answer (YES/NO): NO